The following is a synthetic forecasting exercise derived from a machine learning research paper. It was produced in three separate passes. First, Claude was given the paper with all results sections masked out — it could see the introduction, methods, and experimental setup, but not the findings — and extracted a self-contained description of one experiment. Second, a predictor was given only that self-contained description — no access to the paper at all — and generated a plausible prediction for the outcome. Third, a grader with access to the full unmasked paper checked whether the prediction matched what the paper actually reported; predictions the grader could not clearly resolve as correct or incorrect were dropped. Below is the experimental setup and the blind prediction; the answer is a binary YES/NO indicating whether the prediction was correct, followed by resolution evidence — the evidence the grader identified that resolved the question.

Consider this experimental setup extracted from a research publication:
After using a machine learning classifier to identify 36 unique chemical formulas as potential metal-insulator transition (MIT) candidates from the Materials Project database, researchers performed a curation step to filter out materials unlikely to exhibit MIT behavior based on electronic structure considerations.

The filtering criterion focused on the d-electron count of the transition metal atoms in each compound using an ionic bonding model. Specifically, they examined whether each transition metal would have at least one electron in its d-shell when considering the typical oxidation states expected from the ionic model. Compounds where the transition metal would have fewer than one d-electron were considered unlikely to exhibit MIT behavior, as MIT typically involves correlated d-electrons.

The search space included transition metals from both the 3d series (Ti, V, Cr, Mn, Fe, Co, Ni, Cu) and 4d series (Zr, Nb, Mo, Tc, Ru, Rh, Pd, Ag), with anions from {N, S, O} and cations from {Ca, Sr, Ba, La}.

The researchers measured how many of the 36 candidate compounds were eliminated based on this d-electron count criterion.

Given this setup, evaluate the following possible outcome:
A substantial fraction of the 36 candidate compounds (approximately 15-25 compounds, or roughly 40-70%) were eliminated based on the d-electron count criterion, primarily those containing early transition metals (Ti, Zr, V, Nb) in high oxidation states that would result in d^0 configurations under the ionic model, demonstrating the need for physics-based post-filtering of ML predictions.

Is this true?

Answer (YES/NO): NO